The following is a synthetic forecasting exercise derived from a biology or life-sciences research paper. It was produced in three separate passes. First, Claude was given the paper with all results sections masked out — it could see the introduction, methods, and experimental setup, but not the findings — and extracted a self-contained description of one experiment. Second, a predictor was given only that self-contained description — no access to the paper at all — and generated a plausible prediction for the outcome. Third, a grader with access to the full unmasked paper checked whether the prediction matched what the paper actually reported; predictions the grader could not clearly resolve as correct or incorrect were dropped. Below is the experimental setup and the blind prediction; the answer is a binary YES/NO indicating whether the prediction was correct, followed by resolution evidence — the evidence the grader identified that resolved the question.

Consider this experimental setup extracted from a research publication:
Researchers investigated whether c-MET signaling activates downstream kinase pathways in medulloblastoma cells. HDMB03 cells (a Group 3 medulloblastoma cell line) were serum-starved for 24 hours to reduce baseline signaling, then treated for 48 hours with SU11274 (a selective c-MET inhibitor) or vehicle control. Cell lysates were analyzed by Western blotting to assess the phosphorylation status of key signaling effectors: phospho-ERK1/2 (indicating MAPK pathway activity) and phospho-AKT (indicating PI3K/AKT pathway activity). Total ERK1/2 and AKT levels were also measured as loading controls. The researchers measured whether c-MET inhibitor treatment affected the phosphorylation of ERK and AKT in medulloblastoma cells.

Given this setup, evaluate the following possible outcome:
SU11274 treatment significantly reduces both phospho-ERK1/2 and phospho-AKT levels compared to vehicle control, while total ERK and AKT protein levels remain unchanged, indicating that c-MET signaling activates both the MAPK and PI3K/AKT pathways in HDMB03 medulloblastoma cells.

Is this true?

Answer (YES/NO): NO